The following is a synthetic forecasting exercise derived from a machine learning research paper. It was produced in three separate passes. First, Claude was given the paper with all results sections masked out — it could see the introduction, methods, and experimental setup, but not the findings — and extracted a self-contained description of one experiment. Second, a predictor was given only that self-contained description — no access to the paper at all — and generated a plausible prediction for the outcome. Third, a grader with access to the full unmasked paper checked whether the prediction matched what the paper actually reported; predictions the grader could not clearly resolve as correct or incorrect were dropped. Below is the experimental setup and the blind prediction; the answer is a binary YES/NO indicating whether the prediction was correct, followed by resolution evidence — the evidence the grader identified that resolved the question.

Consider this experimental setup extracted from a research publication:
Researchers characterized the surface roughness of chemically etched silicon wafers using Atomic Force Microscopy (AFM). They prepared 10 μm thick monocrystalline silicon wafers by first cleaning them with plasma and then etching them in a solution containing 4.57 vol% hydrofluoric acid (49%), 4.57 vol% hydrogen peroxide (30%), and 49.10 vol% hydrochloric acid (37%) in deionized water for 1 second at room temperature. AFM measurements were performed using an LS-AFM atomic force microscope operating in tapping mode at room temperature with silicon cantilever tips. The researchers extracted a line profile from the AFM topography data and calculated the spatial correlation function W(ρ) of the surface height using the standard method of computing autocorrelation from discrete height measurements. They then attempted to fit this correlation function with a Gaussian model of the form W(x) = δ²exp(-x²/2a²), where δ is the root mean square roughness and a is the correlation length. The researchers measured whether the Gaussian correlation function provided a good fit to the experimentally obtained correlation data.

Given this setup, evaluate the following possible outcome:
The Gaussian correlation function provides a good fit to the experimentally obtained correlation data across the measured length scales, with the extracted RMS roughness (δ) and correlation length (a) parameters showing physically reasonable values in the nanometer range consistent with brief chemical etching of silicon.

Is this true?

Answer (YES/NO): YES